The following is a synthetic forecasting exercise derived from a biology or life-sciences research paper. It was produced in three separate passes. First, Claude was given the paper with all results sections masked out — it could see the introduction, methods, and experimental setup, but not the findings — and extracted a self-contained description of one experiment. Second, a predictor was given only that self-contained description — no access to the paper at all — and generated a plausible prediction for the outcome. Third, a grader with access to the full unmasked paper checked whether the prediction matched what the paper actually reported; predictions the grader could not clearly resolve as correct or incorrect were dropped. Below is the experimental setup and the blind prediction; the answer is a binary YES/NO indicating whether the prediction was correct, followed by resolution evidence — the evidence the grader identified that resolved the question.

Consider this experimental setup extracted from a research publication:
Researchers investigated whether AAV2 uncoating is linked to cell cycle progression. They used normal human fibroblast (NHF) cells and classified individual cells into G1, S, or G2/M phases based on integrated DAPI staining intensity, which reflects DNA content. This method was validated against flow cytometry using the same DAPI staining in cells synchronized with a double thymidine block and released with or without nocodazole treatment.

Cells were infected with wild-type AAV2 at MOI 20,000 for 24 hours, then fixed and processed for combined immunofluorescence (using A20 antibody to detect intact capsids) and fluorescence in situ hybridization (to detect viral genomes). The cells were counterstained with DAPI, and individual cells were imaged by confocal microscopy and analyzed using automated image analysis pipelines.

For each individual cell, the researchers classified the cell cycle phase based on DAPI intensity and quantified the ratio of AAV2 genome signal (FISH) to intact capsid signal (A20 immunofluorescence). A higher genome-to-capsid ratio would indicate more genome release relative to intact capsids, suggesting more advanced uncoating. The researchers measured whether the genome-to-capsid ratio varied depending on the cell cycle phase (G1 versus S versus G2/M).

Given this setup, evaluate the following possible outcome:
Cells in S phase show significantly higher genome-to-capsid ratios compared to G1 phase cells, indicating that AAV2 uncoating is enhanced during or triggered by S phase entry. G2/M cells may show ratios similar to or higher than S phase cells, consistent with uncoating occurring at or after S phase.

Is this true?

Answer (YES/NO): YES